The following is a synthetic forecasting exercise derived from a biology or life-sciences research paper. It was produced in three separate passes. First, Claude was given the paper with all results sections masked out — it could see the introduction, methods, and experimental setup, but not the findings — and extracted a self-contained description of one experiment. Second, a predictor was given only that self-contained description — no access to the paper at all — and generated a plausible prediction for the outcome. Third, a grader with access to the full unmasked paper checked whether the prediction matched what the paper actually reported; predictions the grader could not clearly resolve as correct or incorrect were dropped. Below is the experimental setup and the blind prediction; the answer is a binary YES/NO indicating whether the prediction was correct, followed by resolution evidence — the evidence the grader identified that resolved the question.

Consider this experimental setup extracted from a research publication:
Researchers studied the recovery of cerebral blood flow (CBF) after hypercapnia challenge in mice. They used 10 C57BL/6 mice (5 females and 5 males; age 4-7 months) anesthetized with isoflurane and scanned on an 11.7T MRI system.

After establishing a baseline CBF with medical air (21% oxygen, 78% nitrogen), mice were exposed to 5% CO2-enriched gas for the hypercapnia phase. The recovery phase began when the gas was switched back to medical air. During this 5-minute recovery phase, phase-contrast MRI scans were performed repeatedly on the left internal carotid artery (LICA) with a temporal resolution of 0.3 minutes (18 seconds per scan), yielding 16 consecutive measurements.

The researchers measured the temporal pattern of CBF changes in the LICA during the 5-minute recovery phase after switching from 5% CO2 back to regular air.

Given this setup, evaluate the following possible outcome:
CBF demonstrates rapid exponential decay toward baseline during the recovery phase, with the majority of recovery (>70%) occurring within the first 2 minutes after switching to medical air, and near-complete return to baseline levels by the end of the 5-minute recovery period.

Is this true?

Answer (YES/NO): NO